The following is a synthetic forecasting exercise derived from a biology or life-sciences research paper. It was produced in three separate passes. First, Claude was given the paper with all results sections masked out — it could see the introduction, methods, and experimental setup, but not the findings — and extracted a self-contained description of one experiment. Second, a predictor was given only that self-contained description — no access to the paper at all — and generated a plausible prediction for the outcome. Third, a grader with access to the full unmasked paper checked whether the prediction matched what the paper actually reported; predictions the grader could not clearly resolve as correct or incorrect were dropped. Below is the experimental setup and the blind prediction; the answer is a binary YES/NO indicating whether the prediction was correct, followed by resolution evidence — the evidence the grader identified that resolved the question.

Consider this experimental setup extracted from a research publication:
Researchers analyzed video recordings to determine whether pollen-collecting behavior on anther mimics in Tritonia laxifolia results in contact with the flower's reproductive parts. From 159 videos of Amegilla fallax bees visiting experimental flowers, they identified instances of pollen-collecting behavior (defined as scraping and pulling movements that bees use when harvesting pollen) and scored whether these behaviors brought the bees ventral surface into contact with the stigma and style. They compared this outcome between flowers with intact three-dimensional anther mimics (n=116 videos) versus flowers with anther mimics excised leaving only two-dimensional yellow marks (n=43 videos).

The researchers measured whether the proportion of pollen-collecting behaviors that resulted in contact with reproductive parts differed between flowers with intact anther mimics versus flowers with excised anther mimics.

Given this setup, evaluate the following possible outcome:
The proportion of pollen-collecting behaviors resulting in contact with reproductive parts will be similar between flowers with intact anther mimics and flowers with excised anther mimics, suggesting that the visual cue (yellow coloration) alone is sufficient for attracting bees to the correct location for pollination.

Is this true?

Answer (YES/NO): NO